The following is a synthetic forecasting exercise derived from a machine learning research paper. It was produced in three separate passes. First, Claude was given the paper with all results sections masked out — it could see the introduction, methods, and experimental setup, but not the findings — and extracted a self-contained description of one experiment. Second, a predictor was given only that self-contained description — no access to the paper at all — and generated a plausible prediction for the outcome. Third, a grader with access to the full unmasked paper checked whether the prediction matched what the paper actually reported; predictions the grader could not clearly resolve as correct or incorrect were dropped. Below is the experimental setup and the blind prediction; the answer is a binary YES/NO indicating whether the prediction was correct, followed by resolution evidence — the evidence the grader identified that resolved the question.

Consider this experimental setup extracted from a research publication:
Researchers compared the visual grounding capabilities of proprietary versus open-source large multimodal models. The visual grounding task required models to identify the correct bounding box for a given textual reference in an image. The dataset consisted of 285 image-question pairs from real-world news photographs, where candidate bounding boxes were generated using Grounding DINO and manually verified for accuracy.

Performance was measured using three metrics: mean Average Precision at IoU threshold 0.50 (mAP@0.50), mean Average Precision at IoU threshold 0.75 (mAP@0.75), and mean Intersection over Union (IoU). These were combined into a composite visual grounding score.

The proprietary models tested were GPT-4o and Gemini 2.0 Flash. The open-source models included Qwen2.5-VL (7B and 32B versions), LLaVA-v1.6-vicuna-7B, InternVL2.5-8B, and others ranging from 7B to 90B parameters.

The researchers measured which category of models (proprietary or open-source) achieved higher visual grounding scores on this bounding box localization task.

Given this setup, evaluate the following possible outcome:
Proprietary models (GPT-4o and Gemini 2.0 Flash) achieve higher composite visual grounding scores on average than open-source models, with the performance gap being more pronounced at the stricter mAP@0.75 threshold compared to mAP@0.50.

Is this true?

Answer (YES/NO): NO